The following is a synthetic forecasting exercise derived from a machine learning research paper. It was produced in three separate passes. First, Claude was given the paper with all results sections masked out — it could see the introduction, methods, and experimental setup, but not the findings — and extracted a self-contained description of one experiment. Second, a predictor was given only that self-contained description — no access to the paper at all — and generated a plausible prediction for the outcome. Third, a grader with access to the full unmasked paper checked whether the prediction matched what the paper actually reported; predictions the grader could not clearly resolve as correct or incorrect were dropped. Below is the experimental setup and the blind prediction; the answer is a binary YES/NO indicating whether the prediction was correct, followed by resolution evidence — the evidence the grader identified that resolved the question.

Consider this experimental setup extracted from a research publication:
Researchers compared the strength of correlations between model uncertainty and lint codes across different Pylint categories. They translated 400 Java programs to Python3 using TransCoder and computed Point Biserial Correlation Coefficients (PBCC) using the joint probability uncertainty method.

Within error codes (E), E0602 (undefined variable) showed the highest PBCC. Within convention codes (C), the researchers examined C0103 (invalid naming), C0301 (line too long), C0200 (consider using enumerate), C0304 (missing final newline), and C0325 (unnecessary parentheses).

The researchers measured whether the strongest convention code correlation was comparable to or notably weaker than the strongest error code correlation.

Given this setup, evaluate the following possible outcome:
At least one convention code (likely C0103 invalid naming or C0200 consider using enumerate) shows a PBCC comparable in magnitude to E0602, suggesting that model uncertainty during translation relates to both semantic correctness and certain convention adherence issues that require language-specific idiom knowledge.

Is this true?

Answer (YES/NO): NO